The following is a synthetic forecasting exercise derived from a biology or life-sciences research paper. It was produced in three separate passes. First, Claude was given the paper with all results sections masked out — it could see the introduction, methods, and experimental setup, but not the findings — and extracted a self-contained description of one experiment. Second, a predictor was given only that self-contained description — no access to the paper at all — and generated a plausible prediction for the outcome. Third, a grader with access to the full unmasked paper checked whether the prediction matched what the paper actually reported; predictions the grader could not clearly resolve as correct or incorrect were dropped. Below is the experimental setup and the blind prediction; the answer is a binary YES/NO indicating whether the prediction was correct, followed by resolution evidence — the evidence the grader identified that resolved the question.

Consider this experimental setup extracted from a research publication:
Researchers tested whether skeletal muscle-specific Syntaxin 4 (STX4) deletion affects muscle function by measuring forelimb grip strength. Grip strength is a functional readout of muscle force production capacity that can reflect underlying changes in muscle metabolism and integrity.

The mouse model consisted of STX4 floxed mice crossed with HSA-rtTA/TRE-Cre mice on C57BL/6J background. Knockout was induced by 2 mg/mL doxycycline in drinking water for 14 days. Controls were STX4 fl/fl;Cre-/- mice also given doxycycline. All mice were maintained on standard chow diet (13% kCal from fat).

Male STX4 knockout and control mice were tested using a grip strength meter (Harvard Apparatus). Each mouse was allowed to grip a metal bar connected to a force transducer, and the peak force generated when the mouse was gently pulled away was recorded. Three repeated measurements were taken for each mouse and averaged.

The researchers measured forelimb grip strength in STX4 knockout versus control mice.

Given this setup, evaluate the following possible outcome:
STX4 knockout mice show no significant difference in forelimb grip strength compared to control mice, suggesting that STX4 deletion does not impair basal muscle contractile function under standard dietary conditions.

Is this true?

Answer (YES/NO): NO